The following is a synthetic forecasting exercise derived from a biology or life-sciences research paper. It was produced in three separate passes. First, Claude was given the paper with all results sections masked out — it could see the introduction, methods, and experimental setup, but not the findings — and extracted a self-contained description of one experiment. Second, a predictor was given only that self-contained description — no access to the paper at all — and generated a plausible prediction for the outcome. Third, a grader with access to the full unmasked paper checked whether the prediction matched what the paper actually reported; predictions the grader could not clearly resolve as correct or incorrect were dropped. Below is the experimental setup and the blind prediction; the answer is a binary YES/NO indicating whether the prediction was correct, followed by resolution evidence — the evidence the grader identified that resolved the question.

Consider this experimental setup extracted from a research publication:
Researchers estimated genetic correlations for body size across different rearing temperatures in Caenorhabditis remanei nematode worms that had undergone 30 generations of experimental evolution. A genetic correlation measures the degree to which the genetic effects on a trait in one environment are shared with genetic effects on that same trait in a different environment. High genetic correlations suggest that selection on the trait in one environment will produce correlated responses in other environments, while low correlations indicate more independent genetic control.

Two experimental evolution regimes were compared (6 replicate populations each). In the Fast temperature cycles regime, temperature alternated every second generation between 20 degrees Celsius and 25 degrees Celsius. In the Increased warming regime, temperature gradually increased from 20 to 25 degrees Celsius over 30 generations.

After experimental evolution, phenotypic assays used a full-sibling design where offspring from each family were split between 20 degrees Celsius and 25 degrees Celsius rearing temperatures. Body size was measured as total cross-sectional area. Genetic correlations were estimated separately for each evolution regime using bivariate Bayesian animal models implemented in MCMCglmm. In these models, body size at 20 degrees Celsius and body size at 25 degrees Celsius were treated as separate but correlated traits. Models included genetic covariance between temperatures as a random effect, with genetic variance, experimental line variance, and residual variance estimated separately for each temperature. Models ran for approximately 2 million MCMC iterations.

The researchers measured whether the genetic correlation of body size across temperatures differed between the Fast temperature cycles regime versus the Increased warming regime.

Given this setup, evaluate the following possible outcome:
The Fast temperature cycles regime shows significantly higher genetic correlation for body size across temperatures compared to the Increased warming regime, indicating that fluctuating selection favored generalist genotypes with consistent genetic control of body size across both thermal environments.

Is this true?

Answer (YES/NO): NO